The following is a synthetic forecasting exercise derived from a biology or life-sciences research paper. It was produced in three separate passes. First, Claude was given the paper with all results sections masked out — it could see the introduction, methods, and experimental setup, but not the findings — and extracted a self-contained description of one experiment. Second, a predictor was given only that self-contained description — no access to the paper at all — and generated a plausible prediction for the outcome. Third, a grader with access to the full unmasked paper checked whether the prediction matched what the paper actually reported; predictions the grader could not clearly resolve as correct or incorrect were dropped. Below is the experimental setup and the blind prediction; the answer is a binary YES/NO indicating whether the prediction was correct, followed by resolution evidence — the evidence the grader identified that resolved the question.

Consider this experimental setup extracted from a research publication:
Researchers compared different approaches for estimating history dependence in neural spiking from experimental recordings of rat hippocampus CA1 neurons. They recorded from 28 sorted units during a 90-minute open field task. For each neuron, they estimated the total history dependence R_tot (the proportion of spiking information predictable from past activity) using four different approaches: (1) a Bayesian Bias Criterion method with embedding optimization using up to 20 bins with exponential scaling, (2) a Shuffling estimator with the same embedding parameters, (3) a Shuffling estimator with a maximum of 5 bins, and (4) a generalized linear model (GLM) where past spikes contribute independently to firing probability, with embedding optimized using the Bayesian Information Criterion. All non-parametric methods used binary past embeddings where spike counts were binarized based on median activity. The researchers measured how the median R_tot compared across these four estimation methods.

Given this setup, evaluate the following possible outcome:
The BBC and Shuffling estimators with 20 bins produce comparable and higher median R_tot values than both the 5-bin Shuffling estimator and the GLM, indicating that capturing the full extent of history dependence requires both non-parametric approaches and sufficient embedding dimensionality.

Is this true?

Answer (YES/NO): NO